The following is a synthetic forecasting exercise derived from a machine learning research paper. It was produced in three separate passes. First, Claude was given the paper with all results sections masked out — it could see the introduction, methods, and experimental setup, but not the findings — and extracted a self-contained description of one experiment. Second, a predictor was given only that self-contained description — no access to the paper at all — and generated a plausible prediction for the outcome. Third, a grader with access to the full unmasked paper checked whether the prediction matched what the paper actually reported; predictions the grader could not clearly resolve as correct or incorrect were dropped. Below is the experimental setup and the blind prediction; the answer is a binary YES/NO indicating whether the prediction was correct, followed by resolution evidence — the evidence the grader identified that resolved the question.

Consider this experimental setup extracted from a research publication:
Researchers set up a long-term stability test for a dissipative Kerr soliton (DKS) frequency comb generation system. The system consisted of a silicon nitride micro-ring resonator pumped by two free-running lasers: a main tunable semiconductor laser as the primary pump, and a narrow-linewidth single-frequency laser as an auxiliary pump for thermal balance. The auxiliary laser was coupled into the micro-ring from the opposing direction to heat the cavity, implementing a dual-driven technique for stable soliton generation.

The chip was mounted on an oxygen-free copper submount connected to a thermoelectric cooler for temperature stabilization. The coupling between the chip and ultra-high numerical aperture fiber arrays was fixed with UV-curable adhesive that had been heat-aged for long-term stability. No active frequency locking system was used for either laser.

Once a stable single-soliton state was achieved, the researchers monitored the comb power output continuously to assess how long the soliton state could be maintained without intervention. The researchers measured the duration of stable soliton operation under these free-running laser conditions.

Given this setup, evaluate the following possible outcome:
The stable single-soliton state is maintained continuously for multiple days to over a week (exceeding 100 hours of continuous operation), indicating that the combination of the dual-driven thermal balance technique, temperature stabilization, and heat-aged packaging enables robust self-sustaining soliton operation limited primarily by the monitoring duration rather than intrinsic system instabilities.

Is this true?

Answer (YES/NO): NO